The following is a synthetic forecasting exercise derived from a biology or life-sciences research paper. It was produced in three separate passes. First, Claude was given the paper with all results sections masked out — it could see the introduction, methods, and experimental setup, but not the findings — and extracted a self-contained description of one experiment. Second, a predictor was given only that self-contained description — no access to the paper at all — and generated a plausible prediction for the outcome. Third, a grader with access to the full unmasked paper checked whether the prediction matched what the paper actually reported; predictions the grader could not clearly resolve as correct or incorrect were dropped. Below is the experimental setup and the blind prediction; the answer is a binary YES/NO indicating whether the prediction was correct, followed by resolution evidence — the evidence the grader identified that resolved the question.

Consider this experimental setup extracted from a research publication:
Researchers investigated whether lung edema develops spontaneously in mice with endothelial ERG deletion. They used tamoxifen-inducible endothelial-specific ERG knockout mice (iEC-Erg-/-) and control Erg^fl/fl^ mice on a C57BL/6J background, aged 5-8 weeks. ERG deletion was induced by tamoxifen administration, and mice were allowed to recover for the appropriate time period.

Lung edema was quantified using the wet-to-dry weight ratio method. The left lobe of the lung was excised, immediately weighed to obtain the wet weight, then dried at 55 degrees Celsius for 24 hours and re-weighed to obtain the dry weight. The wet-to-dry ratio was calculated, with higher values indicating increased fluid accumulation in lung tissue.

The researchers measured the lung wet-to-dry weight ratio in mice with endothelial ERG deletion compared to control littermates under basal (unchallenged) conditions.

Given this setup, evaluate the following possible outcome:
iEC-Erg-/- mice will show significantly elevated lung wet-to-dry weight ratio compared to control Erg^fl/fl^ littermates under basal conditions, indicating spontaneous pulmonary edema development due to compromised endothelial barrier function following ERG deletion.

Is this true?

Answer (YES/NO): YES